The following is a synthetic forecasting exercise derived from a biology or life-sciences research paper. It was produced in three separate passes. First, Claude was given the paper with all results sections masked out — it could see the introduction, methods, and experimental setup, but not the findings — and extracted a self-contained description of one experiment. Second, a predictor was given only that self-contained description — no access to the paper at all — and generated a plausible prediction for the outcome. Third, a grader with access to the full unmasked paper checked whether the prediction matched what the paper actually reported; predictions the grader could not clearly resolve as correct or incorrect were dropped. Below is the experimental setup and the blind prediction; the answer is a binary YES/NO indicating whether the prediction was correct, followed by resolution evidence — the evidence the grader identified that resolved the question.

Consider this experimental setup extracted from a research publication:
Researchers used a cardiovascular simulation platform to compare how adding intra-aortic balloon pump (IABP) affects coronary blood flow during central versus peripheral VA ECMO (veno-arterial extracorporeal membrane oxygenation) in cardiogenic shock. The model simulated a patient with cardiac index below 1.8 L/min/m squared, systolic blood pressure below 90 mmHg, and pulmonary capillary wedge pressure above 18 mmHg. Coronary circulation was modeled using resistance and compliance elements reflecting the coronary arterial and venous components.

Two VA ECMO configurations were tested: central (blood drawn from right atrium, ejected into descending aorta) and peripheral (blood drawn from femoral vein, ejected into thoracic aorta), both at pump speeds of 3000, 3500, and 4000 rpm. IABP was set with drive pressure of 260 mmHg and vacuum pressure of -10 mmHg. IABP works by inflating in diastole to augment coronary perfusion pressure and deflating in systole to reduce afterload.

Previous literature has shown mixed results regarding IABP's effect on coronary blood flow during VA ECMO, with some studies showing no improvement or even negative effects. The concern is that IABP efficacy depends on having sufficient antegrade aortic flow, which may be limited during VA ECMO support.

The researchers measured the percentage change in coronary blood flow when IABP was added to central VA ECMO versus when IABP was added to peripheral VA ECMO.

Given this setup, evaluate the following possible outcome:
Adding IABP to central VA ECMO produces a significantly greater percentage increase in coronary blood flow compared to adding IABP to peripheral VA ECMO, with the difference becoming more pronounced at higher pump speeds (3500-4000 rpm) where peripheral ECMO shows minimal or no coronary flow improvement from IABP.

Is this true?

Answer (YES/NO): NO